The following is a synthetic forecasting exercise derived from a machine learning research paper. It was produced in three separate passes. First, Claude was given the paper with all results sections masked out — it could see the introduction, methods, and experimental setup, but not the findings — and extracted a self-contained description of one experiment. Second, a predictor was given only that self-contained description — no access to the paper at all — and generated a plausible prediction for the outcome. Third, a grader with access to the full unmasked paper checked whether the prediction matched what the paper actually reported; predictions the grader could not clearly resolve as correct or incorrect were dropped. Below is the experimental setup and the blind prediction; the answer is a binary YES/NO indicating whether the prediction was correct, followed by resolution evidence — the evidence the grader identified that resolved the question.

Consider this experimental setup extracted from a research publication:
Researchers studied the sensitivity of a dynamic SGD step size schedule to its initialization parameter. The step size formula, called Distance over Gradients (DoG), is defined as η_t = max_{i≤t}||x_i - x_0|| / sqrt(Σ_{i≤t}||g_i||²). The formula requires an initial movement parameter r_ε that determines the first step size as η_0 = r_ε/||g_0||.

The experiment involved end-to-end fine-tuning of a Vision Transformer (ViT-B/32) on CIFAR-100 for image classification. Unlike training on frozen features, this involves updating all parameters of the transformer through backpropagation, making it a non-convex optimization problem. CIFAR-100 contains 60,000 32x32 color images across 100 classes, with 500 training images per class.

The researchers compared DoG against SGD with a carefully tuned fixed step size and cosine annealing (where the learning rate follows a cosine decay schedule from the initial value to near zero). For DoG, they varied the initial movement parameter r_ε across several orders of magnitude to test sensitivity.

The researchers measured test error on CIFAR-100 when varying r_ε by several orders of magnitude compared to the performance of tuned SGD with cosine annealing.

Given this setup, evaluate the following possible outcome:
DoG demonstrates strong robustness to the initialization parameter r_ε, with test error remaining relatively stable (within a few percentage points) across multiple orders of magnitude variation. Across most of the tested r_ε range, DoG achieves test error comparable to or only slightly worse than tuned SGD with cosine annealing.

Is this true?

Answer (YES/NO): YES